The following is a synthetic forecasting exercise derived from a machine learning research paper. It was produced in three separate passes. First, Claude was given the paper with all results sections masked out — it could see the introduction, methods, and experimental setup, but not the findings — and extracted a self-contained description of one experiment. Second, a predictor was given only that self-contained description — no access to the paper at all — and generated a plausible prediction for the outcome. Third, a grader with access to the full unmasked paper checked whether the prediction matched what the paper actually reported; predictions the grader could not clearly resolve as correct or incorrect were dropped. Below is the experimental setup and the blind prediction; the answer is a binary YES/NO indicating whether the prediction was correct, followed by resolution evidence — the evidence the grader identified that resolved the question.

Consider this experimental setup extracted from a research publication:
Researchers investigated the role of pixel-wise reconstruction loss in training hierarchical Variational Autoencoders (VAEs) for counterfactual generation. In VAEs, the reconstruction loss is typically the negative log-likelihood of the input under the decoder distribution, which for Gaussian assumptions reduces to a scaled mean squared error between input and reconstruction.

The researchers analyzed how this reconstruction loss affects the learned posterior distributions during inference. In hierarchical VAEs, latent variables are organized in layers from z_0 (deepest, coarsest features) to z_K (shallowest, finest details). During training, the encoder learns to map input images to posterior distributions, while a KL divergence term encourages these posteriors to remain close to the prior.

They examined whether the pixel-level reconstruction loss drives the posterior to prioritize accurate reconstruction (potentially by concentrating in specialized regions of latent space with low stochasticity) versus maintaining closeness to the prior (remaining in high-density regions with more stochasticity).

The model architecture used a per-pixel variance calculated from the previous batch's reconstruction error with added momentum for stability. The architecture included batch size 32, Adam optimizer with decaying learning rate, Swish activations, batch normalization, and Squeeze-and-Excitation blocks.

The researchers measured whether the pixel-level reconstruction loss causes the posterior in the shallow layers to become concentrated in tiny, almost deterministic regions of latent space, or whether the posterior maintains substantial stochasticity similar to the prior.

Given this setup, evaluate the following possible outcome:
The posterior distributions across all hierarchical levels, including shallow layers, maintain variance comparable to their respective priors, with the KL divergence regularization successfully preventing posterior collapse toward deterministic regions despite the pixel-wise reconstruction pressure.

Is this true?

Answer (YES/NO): NO